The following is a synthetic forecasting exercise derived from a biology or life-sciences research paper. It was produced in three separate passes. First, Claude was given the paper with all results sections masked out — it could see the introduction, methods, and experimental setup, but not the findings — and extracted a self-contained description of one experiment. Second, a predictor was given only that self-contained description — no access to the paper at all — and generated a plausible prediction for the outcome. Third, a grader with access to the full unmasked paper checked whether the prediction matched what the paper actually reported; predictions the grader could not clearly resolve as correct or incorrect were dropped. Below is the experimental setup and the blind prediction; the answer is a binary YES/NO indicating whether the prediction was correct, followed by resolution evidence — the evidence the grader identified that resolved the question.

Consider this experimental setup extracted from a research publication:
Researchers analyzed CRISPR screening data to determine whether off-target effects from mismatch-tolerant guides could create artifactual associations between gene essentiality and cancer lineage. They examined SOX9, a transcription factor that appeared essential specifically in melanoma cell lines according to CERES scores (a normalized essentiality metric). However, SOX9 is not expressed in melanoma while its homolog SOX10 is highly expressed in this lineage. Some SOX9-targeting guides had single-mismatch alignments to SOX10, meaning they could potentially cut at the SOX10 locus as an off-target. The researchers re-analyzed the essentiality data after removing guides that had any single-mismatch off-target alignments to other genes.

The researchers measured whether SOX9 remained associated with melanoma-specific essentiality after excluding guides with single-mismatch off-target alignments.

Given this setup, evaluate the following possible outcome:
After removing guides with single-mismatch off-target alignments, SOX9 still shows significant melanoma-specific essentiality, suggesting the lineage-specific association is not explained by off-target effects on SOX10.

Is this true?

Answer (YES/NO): NO